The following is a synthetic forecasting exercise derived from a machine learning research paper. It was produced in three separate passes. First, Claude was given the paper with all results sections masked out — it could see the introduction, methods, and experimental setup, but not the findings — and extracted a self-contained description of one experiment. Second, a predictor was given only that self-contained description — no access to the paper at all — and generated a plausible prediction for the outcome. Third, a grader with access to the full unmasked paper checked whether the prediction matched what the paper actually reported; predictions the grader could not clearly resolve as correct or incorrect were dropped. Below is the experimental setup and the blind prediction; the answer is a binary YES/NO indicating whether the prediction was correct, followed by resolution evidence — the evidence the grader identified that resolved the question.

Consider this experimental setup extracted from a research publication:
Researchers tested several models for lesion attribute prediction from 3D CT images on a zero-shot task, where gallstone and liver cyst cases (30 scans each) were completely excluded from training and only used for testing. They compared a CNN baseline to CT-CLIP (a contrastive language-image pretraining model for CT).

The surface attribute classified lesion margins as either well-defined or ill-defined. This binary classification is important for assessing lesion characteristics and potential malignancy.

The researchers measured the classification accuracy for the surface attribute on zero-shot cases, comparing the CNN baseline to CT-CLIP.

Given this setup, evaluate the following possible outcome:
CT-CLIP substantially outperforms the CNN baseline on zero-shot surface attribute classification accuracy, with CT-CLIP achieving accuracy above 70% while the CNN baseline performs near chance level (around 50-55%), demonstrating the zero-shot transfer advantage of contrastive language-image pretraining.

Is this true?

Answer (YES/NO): NO